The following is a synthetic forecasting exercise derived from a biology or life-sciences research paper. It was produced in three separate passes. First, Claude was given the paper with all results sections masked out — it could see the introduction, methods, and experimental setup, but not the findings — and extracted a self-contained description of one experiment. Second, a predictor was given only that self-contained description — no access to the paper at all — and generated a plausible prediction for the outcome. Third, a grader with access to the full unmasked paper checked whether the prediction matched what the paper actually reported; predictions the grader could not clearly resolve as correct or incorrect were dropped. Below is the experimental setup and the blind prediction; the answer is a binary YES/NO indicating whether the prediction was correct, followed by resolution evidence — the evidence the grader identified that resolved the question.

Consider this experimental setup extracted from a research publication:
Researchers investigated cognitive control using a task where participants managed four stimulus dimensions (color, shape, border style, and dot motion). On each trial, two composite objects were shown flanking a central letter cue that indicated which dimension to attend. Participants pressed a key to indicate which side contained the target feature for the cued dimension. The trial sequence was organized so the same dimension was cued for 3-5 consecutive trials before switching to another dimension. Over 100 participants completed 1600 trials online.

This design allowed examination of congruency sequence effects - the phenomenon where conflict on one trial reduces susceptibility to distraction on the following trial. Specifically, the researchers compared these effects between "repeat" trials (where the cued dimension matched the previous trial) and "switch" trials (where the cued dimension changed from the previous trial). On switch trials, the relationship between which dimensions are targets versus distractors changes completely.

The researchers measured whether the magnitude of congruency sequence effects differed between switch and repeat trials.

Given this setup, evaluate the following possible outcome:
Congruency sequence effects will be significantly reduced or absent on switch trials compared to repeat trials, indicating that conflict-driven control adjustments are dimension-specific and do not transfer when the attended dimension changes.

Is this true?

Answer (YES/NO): YES